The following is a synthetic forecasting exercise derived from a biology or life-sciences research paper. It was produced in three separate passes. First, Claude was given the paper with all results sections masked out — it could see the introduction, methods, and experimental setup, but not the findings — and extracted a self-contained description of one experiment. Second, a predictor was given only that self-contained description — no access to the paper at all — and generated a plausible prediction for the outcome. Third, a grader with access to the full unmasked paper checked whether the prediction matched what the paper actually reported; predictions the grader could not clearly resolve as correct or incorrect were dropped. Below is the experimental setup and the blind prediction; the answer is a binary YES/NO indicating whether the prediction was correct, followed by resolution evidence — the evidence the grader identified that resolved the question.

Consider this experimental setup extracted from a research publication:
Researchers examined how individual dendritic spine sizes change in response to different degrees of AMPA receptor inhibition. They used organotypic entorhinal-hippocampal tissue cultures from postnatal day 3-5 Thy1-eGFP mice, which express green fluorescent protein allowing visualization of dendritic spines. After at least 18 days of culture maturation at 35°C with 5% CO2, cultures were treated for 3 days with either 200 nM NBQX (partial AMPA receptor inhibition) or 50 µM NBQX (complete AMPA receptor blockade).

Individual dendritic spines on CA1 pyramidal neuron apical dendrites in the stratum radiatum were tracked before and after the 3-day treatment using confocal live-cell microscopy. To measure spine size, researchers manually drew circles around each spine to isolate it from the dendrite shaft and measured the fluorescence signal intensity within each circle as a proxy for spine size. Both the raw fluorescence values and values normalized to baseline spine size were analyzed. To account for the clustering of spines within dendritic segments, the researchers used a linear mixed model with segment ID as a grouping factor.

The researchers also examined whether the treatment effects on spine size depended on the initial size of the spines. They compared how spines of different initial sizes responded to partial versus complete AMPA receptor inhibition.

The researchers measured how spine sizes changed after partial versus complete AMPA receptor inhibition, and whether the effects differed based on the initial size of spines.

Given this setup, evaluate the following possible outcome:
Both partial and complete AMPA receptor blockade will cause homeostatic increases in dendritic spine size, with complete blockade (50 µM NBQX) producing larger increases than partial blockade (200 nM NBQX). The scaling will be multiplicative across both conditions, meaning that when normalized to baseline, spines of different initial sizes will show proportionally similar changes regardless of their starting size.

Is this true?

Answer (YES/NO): NO